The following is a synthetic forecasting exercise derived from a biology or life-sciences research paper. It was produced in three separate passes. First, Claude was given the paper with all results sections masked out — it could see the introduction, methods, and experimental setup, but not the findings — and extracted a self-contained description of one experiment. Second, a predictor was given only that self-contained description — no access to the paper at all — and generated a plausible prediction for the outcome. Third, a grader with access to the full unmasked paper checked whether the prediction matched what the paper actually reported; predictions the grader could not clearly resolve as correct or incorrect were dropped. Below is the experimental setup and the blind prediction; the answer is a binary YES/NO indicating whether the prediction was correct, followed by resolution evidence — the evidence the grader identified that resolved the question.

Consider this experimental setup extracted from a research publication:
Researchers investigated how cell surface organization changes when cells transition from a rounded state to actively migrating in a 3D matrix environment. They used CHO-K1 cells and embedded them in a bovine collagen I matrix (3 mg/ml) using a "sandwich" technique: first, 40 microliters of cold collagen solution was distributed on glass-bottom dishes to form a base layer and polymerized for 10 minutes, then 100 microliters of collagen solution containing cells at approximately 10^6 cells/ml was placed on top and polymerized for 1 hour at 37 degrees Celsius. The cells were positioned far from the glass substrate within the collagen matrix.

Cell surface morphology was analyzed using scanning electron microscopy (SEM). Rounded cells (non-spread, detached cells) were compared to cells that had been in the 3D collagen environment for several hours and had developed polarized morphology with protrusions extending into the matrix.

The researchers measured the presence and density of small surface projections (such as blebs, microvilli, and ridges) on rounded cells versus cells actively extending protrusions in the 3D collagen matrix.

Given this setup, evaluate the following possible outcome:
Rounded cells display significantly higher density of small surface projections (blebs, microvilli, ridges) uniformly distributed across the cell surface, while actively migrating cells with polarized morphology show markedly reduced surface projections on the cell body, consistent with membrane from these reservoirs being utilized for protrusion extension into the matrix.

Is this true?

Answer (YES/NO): YES